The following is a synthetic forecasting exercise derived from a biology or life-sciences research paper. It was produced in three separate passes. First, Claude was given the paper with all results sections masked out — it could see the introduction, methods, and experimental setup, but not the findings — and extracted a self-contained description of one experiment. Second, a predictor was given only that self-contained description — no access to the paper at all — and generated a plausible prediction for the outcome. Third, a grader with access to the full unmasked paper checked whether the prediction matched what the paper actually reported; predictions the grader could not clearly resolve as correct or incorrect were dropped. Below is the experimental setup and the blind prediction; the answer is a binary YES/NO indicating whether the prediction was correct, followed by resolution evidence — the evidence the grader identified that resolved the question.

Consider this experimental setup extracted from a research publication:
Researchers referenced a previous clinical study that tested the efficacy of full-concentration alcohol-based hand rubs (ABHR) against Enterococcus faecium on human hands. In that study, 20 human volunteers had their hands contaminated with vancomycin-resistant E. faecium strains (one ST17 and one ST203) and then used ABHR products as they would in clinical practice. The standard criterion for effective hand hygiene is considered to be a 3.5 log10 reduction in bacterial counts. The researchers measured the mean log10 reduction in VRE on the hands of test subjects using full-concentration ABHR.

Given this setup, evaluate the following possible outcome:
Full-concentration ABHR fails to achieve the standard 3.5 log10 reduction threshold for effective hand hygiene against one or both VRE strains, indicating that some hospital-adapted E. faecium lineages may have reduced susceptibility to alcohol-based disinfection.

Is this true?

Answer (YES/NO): NO